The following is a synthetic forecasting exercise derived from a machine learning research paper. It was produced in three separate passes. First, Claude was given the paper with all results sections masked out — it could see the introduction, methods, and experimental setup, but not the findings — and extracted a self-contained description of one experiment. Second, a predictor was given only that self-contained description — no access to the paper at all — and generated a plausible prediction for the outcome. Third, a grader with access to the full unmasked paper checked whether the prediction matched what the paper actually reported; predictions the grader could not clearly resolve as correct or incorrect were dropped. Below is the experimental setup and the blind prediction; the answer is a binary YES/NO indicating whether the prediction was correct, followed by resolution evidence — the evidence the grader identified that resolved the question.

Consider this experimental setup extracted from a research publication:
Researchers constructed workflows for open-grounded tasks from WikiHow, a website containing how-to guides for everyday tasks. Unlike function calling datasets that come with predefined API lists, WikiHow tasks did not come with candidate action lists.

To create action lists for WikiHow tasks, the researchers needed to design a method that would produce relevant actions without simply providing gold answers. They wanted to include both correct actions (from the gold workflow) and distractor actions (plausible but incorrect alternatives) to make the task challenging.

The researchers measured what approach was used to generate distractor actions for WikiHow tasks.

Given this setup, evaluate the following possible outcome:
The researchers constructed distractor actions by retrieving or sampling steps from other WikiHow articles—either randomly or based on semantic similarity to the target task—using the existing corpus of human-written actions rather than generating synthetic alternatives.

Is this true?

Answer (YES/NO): YES